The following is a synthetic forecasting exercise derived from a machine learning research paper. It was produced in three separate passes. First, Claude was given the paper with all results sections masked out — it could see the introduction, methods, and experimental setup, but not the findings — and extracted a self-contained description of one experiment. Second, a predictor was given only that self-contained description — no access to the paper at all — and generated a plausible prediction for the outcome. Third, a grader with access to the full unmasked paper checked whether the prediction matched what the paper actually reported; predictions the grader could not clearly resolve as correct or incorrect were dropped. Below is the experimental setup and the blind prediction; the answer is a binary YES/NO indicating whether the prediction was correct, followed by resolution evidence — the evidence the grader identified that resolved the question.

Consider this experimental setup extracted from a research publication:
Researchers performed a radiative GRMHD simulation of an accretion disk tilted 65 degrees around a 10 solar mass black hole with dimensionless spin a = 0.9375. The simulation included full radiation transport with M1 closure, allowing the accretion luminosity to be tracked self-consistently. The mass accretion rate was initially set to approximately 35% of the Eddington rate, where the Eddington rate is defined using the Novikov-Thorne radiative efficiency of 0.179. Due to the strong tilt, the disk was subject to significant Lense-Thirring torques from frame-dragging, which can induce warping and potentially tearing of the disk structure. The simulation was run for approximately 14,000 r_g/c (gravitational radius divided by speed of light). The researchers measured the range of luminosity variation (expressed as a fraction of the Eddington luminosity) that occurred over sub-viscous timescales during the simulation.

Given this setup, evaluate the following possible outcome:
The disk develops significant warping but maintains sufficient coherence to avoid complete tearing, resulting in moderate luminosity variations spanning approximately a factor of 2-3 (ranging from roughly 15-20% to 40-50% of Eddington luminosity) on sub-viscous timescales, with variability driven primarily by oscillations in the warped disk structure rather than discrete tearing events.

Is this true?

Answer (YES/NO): NO